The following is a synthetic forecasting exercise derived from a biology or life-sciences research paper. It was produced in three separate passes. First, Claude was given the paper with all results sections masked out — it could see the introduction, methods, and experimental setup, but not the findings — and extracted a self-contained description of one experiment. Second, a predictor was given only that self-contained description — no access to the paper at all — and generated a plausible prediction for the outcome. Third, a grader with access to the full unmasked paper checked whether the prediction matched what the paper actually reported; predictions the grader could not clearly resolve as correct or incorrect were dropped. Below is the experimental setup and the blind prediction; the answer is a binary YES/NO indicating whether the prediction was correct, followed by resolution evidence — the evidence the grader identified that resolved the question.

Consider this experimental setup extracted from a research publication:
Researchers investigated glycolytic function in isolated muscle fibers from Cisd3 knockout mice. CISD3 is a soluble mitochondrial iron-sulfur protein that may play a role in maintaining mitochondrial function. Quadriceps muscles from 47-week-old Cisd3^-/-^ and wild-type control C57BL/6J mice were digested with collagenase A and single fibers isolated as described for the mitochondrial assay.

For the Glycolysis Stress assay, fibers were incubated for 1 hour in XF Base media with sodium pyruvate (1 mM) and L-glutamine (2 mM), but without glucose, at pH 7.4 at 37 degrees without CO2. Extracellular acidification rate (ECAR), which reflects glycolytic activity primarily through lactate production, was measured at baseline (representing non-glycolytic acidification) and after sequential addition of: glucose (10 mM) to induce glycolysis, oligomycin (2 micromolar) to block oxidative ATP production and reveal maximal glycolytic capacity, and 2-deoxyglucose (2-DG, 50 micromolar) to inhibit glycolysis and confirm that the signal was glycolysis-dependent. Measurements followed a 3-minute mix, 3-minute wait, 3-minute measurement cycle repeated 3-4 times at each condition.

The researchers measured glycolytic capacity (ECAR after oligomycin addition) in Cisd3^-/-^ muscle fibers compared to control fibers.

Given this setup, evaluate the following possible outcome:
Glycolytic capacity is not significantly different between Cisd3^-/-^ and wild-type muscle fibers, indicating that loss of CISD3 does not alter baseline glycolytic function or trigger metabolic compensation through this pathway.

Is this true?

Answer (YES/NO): NO